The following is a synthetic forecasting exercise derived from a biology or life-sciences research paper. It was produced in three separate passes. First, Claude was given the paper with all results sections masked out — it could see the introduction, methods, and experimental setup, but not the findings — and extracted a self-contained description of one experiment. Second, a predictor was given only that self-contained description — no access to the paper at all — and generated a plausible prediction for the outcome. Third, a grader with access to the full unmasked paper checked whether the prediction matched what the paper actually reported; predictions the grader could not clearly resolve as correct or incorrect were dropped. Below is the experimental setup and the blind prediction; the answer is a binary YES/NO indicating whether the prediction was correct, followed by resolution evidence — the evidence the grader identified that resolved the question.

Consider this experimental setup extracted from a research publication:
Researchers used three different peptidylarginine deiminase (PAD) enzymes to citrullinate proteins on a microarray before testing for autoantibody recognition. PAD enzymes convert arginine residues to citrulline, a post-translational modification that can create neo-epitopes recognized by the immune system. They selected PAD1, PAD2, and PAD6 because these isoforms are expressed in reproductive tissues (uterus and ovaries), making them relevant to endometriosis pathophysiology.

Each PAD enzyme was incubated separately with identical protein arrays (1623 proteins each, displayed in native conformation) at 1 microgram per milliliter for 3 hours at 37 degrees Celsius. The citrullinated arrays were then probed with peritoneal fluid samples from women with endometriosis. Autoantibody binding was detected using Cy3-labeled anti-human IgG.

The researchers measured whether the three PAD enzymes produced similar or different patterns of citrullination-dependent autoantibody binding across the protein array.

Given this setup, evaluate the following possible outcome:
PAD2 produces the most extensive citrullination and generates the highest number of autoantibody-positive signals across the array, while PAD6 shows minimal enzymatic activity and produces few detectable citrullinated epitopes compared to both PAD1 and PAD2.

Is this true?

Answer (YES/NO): NO